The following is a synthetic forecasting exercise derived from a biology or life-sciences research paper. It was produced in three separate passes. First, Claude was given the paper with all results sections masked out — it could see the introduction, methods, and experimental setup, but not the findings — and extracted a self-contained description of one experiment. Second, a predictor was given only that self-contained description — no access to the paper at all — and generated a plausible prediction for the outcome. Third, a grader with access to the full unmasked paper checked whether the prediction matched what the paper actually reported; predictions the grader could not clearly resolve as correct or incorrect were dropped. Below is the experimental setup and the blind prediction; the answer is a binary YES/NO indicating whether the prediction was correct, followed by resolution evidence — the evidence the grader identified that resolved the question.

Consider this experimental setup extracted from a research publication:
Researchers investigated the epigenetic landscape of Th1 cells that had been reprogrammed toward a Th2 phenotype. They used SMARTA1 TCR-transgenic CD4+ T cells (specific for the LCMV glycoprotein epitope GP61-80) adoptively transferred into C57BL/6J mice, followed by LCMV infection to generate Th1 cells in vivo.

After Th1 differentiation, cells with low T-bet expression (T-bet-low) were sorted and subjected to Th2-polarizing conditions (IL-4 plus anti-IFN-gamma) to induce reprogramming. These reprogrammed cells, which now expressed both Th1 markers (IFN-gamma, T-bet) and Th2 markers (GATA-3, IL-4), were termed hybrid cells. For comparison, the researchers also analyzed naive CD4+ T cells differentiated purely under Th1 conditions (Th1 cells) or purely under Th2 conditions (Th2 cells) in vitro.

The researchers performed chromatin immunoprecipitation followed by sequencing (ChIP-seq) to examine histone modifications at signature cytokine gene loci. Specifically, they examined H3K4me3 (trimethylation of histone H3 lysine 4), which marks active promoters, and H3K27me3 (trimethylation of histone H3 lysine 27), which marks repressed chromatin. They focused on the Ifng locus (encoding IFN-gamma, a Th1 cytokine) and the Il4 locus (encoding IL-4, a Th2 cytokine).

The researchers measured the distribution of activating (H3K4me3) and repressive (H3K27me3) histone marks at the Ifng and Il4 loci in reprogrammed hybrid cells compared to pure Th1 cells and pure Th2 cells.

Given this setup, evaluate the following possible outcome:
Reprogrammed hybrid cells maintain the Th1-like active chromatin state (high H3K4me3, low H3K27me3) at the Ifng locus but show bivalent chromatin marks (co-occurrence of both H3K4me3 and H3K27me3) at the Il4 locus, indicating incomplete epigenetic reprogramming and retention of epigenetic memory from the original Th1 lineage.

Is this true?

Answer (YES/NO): NO